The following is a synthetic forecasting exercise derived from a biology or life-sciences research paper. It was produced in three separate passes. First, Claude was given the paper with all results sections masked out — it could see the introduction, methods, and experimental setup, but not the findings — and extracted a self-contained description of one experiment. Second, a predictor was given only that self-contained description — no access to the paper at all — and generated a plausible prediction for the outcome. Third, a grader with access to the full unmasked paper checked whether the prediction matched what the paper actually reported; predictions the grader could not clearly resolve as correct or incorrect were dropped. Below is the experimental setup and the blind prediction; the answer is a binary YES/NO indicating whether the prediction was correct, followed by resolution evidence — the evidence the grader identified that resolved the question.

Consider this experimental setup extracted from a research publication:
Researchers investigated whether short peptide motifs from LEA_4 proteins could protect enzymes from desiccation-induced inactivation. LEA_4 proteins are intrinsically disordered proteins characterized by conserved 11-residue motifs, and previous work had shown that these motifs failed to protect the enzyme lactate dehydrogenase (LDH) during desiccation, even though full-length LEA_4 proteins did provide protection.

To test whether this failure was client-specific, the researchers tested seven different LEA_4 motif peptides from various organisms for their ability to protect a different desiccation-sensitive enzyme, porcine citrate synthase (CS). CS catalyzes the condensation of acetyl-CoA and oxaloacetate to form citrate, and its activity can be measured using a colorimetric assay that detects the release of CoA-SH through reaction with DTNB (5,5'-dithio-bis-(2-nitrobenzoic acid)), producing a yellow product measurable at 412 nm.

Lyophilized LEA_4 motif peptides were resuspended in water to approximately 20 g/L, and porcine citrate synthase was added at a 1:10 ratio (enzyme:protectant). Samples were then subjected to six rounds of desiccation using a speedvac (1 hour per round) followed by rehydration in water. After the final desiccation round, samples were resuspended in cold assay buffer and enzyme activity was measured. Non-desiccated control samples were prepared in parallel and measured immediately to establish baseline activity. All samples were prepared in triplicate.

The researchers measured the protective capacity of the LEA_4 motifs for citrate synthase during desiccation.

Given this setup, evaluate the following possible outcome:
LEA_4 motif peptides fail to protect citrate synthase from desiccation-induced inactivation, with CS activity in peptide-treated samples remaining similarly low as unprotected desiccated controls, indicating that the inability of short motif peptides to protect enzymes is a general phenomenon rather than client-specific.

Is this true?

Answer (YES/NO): NO